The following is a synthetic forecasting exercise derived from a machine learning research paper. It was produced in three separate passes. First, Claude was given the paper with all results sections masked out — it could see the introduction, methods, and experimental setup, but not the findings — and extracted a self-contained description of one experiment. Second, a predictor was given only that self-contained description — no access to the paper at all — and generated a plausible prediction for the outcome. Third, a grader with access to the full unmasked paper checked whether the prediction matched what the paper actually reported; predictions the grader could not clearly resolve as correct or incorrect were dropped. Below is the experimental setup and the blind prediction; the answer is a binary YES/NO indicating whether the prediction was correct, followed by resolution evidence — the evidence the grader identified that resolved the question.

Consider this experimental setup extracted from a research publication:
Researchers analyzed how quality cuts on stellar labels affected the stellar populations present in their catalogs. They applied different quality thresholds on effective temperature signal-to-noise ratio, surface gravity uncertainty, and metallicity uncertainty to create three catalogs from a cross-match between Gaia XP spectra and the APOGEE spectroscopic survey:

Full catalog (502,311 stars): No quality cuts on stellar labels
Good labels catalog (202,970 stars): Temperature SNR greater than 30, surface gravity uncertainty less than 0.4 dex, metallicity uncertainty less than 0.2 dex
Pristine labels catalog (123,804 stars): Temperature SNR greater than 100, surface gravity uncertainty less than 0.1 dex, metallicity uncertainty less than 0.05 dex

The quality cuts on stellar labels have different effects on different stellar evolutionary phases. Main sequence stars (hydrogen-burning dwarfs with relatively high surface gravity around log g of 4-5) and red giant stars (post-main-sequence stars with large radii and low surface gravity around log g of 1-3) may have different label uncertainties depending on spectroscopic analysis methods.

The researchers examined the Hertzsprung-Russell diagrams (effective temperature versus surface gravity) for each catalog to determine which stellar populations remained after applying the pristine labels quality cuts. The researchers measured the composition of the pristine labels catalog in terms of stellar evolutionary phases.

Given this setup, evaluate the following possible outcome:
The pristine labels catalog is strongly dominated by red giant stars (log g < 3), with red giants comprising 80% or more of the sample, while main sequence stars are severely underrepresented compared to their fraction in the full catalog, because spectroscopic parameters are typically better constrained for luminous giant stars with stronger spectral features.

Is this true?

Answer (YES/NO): YES